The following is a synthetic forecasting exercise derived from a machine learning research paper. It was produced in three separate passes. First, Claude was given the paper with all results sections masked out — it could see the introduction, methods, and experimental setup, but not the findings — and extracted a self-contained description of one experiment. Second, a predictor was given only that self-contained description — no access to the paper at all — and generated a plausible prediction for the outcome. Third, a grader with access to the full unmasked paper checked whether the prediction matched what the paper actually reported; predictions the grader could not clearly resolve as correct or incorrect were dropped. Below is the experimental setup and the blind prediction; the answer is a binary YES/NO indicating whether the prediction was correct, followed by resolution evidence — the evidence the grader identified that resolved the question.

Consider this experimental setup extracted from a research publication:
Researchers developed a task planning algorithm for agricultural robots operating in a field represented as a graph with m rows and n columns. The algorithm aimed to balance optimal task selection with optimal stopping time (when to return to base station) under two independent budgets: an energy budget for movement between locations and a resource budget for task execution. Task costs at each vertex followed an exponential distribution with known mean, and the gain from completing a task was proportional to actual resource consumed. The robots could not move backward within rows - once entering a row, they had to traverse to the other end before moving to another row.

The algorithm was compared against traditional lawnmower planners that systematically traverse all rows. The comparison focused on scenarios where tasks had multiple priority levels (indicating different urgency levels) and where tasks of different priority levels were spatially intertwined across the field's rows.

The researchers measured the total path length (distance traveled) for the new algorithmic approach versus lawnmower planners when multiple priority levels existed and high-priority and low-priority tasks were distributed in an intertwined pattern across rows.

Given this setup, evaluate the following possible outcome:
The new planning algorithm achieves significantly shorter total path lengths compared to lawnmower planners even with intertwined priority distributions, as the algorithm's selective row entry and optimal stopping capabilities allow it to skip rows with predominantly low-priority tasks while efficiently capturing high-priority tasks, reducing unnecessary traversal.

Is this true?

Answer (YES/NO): NO